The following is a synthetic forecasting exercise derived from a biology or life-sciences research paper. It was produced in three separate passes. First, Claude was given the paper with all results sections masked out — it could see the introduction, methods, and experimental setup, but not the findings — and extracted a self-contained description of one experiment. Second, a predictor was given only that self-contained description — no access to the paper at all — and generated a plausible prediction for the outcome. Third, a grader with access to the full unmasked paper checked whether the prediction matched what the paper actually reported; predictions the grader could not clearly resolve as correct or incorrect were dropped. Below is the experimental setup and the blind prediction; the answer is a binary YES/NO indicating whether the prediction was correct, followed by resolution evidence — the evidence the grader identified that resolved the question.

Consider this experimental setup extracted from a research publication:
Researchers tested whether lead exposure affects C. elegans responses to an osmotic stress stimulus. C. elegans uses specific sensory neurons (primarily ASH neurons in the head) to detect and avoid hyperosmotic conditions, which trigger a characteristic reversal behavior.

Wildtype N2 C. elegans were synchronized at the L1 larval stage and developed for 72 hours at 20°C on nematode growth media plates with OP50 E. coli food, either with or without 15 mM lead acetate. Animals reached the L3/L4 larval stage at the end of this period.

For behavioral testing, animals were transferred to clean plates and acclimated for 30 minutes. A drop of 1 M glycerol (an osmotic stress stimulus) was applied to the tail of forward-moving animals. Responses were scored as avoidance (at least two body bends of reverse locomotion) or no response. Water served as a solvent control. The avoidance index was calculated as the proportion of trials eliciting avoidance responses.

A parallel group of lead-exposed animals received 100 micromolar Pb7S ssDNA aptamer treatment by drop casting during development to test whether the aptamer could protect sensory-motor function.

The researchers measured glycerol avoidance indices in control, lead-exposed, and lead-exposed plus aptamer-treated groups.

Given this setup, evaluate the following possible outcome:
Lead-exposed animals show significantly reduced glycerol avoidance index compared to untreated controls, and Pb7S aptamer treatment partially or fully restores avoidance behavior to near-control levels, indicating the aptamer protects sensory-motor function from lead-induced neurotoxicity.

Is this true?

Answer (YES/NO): YES